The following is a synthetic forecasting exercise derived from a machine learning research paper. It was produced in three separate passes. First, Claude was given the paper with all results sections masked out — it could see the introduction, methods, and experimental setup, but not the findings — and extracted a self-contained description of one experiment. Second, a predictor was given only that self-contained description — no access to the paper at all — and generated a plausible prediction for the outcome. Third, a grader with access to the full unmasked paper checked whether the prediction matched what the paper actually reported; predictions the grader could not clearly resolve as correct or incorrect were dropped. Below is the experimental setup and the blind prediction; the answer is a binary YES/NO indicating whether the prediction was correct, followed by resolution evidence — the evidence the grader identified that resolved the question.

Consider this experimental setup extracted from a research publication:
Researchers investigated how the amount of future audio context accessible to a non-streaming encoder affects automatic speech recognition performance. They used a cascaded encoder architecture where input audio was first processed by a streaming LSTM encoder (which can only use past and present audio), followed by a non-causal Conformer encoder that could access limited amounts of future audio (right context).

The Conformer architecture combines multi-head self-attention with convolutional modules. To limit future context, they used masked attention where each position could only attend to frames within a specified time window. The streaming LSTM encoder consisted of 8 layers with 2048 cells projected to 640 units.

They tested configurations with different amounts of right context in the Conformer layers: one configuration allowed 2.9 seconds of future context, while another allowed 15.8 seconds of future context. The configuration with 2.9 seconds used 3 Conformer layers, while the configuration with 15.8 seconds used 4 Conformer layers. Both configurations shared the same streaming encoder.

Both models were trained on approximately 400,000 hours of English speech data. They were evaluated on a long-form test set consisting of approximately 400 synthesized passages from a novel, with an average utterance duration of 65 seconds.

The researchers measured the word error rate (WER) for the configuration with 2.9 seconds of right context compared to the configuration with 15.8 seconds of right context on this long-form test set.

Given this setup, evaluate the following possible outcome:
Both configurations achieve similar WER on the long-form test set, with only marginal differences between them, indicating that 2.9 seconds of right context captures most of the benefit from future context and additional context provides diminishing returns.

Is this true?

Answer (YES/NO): NO